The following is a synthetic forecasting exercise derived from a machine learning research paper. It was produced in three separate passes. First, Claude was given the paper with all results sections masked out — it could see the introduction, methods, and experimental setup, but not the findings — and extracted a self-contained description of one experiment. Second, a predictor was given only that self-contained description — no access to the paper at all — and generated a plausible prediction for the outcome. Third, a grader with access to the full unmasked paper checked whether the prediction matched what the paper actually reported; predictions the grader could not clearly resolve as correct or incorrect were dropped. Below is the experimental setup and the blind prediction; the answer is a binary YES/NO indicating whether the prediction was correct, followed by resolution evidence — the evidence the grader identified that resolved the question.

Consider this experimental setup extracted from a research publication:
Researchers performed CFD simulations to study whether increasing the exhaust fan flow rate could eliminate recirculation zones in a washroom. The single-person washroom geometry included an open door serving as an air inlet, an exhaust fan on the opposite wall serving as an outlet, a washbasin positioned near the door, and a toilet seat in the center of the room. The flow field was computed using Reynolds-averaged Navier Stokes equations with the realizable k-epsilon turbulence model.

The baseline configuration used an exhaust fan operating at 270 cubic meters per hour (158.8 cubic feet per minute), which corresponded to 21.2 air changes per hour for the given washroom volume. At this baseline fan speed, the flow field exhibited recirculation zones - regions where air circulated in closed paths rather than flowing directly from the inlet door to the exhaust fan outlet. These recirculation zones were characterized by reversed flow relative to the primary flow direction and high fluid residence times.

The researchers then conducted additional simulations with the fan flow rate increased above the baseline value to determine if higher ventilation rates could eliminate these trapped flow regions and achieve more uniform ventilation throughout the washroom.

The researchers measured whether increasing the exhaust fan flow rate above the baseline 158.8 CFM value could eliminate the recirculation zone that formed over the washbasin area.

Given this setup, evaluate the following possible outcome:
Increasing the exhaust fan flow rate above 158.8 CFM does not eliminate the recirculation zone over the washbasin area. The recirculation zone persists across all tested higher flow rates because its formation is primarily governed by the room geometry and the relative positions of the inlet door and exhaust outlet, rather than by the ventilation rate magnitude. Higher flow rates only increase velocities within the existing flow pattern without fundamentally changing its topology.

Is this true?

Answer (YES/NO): YES